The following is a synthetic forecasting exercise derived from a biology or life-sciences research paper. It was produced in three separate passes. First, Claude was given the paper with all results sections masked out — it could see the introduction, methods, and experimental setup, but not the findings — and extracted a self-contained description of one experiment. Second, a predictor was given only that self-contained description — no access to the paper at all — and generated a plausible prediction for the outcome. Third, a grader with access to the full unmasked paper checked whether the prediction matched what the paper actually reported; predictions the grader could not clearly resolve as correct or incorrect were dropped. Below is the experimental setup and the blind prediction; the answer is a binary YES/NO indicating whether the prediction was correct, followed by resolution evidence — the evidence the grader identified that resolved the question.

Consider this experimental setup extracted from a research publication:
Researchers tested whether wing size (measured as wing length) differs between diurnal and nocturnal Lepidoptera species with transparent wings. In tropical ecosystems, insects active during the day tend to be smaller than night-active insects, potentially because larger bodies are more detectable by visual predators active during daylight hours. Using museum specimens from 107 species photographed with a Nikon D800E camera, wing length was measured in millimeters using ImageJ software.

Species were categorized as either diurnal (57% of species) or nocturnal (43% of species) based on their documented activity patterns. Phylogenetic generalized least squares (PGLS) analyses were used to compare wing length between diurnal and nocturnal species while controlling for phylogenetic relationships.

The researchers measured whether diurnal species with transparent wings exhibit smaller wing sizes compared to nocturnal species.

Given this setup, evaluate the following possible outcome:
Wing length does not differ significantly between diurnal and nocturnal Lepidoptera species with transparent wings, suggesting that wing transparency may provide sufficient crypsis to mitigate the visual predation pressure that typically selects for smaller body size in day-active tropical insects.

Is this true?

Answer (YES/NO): YES